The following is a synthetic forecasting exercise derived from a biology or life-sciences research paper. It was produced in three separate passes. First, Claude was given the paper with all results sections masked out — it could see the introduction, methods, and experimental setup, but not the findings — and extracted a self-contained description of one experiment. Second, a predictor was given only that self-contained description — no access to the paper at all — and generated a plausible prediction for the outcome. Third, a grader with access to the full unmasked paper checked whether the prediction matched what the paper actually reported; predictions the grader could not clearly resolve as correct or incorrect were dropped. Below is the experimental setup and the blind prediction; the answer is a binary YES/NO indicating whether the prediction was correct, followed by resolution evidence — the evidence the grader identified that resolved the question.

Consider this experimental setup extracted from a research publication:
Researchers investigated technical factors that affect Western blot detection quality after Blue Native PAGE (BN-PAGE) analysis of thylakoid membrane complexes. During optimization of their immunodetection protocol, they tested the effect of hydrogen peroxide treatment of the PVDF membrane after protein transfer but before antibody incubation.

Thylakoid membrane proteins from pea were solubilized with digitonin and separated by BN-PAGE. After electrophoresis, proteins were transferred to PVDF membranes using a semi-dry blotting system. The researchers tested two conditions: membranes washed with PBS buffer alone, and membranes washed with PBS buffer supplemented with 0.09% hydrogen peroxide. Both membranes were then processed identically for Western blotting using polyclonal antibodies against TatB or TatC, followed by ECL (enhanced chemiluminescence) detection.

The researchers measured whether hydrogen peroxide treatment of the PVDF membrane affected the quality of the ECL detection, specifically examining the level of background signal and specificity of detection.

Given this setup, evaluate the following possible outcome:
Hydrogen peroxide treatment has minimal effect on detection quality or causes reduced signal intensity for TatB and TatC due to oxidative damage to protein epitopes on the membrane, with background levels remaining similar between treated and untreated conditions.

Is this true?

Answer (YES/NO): NO